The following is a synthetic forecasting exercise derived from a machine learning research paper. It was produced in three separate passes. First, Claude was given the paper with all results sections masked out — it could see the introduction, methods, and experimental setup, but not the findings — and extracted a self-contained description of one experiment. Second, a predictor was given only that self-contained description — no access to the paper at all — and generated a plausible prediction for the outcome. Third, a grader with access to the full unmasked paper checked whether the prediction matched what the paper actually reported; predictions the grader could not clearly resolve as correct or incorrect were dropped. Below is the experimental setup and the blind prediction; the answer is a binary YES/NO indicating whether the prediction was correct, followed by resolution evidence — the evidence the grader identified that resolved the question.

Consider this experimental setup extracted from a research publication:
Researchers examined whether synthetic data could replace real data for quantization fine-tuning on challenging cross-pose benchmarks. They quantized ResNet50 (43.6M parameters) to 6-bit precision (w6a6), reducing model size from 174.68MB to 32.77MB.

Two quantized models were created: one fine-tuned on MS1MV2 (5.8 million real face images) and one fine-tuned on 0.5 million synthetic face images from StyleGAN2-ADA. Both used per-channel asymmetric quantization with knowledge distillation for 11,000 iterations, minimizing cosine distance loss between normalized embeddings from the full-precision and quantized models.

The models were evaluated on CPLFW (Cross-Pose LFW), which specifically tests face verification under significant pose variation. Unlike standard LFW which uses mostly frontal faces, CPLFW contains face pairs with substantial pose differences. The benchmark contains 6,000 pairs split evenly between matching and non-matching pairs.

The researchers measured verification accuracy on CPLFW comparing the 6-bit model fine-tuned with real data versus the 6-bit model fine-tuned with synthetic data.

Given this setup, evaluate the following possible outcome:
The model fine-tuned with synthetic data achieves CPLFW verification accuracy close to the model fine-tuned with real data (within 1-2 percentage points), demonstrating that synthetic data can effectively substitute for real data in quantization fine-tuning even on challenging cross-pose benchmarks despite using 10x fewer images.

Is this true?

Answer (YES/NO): YES